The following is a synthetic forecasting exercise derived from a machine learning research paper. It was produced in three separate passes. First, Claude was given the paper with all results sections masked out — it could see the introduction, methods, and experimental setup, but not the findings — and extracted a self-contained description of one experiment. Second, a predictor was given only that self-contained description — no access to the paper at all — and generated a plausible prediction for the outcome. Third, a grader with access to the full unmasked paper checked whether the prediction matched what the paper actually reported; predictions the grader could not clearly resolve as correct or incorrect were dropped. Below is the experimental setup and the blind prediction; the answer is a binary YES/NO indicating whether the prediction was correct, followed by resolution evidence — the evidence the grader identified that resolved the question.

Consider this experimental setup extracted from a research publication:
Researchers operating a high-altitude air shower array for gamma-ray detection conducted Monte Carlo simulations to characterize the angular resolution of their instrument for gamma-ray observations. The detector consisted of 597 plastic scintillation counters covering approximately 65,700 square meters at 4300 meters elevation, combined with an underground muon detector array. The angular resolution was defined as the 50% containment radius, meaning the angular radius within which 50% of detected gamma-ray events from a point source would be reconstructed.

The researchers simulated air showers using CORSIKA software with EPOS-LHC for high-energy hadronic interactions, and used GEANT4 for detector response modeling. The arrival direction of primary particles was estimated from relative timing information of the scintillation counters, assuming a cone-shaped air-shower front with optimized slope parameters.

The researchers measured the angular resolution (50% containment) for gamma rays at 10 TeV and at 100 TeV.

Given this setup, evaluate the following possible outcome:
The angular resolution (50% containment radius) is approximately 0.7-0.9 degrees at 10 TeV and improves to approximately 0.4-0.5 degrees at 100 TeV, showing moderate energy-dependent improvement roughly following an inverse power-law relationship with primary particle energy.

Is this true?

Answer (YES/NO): NO